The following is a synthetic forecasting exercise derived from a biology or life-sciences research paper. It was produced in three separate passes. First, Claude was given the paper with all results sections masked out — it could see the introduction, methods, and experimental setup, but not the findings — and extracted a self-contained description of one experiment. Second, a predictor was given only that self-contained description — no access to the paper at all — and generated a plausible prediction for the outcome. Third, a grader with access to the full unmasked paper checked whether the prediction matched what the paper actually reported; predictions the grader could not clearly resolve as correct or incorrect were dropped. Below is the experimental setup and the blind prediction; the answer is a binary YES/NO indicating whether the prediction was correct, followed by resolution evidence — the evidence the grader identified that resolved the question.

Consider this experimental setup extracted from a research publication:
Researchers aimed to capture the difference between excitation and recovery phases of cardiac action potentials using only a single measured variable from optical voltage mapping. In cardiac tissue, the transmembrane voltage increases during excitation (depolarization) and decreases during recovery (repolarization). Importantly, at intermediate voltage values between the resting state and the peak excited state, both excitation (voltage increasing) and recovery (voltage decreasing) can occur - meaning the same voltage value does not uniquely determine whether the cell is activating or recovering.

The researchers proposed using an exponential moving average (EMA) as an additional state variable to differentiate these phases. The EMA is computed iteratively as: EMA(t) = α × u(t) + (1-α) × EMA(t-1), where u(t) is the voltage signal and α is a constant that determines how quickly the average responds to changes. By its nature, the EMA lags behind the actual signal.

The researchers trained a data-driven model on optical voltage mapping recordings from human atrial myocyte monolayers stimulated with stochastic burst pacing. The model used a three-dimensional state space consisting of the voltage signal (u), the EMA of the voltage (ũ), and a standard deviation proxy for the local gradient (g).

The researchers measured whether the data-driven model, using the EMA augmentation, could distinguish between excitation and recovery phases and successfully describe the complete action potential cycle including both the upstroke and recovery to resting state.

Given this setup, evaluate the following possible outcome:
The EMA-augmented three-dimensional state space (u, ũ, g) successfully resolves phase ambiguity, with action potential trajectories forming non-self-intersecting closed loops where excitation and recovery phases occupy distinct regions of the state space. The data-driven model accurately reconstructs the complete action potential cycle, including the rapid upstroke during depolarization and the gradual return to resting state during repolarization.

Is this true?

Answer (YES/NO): YES